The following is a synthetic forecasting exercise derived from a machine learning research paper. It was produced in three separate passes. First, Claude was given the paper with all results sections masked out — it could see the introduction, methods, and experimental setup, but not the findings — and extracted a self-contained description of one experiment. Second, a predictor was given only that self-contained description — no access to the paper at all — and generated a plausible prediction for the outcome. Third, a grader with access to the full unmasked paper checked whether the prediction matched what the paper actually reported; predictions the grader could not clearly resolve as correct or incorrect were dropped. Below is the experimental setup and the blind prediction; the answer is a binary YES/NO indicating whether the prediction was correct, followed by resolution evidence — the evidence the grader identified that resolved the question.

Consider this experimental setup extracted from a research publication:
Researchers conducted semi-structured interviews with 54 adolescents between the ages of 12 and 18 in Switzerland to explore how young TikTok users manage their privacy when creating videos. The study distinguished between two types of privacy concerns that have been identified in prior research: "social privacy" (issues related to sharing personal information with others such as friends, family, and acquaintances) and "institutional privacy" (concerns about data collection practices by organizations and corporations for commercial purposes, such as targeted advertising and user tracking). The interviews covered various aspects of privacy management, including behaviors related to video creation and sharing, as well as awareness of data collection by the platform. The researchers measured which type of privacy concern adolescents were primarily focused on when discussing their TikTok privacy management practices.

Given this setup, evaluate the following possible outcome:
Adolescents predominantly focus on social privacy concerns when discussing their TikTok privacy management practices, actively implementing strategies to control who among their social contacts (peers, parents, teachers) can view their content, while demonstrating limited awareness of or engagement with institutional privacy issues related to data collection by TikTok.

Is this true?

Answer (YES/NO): YES